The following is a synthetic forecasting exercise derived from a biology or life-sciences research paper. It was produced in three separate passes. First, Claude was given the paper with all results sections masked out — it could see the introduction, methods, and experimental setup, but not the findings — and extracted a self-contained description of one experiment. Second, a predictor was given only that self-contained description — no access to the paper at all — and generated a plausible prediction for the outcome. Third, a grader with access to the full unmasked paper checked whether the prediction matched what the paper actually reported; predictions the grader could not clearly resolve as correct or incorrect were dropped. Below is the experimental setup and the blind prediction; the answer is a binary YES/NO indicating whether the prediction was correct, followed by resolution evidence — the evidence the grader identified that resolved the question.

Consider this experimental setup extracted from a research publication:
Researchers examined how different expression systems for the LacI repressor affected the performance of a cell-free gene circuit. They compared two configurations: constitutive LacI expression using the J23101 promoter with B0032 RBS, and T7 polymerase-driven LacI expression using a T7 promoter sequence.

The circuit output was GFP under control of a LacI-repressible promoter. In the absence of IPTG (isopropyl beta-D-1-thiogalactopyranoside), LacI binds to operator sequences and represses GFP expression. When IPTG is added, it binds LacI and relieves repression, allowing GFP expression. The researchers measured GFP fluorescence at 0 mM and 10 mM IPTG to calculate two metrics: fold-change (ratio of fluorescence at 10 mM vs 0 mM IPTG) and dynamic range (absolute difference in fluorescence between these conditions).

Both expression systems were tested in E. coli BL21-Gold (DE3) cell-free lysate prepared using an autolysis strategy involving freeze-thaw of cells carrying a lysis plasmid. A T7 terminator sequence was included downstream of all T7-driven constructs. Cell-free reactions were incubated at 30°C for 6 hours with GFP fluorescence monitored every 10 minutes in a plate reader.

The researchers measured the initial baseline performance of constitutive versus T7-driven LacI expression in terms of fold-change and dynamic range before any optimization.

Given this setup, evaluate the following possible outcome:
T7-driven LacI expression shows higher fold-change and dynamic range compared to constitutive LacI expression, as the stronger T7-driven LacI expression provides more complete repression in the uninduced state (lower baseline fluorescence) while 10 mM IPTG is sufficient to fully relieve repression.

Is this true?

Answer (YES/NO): NO